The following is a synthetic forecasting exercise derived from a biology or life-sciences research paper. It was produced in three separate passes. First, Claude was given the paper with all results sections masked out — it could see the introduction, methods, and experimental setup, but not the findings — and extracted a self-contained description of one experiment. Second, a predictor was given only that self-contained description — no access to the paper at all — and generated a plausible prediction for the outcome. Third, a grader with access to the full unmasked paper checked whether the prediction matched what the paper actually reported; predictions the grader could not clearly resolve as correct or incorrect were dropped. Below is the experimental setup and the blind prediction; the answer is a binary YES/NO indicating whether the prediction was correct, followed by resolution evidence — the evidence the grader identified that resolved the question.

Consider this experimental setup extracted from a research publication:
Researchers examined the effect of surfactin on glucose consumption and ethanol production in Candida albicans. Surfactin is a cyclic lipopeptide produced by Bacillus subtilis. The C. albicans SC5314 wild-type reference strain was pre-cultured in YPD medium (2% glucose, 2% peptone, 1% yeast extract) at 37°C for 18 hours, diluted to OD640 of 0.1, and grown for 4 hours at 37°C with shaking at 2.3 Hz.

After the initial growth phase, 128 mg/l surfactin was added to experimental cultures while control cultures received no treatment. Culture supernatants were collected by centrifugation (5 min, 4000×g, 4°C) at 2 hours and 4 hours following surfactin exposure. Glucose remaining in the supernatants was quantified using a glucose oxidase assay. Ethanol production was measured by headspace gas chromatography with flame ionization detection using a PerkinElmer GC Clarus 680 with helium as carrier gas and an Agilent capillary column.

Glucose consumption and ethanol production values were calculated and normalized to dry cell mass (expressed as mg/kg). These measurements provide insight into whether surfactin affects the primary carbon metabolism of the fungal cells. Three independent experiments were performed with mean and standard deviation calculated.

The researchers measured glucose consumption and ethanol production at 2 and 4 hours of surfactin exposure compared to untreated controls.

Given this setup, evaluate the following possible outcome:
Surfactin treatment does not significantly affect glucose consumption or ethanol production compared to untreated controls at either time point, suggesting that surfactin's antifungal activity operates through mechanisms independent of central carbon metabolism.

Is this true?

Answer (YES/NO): NO